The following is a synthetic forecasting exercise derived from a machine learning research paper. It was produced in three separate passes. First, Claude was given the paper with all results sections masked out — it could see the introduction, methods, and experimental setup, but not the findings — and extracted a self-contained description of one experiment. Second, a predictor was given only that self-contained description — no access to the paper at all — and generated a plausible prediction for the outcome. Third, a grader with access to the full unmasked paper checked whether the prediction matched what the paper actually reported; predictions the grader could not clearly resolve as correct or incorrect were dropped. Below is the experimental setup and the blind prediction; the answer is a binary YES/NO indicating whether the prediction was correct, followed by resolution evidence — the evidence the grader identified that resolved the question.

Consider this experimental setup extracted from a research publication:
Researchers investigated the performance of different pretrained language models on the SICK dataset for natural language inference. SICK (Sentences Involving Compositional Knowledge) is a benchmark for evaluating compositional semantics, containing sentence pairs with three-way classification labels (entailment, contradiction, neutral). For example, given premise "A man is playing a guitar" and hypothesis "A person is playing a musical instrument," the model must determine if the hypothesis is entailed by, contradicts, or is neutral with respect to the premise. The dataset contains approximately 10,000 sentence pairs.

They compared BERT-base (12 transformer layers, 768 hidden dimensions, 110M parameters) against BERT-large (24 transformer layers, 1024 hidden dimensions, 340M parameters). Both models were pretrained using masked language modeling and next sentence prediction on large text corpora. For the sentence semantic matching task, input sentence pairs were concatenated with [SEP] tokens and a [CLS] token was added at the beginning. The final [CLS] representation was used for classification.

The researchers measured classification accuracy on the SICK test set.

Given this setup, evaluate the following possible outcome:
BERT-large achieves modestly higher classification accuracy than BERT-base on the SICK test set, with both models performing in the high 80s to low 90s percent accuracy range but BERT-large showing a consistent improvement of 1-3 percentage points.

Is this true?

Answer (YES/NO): NO